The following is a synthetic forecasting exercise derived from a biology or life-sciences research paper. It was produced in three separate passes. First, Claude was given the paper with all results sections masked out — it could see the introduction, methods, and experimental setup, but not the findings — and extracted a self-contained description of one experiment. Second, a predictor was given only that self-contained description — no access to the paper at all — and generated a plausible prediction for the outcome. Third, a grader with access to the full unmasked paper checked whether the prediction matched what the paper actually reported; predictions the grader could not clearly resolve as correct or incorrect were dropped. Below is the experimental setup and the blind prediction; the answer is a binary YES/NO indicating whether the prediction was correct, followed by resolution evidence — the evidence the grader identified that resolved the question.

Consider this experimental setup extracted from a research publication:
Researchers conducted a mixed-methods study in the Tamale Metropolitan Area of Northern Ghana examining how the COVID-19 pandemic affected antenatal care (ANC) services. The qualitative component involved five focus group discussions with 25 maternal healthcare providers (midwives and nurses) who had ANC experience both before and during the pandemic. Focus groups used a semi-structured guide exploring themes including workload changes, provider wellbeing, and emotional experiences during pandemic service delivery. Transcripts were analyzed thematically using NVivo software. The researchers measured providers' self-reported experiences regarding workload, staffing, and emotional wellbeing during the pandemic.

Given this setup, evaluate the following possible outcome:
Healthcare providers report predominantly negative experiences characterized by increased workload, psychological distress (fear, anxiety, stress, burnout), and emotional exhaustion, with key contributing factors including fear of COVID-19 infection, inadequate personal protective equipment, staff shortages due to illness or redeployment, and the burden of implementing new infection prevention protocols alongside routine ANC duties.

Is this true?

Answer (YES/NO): NO